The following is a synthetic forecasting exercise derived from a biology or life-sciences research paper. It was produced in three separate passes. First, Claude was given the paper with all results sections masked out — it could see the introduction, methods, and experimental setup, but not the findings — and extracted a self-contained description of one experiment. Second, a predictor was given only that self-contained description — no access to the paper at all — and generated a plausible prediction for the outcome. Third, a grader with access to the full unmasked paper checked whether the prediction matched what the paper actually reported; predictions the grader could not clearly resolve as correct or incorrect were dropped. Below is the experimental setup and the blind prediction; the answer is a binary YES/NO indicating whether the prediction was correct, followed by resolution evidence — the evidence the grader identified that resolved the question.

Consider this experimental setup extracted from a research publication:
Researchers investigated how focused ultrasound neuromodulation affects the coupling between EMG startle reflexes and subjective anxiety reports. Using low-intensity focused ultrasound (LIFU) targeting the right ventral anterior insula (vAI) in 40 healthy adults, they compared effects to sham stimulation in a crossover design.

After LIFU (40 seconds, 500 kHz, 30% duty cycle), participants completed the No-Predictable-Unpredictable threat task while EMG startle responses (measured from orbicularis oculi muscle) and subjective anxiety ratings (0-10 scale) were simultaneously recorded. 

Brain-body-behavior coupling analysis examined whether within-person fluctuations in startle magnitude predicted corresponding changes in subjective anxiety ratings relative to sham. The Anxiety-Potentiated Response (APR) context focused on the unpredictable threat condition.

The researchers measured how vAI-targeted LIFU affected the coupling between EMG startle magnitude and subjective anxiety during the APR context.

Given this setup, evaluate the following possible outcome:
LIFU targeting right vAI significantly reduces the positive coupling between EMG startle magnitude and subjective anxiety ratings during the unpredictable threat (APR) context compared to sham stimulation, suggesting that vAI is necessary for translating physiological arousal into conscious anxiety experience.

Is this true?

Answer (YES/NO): NO